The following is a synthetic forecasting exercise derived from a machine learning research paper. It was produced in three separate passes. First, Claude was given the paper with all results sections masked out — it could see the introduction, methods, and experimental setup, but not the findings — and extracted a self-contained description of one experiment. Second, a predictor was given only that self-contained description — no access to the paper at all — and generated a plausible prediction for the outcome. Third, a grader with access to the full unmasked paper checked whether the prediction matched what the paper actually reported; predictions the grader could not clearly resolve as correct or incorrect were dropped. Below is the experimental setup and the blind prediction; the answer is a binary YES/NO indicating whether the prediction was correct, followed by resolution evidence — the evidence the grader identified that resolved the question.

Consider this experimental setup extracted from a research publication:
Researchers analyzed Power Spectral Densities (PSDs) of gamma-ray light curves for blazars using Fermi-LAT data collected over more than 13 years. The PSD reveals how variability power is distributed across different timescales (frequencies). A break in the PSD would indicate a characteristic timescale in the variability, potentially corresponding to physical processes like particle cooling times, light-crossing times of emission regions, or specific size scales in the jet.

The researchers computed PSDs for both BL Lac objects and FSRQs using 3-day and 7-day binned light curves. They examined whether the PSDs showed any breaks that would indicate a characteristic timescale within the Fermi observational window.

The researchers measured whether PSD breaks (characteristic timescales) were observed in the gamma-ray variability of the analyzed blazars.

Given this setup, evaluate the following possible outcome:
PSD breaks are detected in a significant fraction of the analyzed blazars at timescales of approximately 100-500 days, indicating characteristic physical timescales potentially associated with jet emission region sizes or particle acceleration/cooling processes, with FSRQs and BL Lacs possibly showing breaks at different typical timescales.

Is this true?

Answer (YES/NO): NO